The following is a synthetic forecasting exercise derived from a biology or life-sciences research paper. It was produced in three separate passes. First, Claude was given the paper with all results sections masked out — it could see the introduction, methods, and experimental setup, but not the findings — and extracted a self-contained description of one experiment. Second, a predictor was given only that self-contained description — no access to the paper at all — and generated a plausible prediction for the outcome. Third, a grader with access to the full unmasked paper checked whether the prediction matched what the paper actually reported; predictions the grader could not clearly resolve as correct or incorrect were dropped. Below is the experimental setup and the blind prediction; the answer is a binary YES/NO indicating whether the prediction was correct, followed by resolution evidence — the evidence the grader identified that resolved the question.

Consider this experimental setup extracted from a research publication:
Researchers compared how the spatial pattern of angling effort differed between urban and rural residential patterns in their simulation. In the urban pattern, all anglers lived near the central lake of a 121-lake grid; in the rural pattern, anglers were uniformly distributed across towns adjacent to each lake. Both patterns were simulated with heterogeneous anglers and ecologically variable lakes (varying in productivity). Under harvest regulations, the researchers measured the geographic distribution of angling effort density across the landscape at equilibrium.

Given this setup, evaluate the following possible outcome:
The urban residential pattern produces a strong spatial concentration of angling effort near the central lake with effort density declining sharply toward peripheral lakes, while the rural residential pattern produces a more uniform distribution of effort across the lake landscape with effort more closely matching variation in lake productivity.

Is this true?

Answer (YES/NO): YES